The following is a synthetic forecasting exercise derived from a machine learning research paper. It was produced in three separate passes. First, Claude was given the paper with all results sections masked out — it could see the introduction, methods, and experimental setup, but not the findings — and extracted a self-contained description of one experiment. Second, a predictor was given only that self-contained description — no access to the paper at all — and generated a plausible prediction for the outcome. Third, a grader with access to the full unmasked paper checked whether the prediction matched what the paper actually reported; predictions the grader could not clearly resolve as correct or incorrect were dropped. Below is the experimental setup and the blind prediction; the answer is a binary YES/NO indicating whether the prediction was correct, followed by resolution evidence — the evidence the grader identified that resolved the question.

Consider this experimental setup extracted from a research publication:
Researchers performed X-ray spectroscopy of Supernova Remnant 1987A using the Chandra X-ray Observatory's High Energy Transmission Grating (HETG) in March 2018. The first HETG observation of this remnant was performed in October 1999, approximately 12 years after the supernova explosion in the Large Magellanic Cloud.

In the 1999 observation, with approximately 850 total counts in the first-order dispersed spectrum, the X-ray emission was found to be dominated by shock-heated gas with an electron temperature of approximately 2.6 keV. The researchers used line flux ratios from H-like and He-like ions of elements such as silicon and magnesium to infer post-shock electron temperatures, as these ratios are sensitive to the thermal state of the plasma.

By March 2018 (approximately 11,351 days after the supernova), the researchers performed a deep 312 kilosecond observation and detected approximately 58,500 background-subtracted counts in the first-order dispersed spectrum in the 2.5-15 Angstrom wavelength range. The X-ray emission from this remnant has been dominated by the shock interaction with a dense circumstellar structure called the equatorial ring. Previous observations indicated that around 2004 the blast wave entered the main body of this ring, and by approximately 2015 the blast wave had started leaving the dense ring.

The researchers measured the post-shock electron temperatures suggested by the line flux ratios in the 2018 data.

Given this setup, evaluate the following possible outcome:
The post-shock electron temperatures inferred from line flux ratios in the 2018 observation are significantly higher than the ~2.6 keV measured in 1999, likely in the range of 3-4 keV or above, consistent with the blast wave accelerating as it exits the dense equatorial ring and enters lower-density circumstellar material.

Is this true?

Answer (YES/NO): NO